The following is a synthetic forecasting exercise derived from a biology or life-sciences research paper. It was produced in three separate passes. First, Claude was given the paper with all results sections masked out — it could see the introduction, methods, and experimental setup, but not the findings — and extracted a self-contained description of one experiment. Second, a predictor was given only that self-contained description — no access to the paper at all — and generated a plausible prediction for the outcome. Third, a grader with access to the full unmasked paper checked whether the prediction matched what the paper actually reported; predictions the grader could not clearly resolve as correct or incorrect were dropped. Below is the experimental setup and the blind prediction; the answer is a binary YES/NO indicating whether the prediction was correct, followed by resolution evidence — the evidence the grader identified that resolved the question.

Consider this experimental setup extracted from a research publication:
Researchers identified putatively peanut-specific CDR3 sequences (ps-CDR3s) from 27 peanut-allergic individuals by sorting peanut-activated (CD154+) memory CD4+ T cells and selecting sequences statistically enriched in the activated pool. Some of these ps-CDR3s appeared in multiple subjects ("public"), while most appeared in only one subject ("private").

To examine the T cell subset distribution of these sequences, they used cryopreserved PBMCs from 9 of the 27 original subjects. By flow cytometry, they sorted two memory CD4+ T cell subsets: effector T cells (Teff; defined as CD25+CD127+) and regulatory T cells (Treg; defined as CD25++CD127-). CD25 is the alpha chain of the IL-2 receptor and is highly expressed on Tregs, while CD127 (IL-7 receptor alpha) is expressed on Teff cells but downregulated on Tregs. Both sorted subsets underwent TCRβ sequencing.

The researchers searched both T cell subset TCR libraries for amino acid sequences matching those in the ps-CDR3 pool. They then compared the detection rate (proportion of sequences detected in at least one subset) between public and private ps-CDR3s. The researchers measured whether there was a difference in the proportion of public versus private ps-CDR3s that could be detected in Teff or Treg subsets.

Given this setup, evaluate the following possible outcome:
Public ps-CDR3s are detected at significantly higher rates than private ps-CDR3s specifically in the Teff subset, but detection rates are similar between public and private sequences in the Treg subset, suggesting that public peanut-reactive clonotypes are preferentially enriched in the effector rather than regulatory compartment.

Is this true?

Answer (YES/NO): NO